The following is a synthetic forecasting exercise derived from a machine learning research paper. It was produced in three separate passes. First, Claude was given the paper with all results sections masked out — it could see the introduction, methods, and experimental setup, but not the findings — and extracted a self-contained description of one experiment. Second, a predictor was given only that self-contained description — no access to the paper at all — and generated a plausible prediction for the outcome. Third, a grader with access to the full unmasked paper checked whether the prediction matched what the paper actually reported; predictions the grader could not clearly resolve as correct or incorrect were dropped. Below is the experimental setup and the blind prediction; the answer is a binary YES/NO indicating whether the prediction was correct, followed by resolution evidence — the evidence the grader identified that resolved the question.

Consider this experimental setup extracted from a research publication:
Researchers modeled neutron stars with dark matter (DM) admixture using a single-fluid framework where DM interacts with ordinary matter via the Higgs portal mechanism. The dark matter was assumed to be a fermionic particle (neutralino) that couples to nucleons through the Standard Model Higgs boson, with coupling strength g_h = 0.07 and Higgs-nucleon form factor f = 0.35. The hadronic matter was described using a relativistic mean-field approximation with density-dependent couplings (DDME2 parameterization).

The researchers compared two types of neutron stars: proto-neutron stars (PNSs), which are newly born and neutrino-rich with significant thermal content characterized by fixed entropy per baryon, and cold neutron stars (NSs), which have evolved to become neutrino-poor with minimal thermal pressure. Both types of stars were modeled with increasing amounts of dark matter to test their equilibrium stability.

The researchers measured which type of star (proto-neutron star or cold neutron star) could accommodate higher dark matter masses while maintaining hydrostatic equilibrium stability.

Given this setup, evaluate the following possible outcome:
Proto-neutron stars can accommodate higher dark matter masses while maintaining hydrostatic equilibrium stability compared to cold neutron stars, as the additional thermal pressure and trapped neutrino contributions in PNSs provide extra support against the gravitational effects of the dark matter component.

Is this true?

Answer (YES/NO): NO